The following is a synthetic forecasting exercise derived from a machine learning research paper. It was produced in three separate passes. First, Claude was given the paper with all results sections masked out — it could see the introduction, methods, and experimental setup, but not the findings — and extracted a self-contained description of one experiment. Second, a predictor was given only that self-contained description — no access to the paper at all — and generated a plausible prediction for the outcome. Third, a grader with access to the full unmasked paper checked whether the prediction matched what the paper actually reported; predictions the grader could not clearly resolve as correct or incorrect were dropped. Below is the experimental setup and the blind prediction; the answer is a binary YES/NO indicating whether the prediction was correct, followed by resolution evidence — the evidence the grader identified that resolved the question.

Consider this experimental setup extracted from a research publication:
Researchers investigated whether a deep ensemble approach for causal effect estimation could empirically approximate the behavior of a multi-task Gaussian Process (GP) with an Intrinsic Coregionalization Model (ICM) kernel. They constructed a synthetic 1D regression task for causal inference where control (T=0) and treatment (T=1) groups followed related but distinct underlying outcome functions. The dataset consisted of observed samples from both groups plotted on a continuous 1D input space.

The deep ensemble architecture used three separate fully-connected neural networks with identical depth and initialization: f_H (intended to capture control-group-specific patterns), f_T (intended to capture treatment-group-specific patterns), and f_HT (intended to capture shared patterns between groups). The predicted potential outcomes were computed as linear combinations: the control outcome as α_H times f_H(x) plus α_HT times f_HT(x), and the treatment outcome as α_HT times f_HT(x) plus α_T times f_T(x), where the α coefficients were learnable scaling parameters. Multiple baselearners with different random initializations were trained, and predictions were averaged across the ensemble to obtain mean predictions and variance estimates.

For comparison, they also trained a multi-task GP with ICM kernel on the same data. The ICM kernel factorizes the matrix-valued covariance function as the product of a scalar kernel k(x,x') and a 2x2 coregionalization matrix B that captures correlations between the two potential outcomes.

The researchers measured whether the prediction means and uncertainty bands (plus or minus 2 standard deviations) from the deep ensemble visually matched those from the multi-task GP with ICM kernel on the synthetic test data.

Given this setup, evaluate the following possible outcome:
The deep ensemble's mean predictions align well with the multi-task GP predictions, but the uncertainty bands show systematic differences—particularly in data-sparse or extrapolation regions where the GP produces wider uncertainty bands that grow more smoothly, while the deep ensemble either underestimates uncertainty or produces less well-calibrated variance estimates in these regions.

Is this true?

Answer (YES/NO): NO